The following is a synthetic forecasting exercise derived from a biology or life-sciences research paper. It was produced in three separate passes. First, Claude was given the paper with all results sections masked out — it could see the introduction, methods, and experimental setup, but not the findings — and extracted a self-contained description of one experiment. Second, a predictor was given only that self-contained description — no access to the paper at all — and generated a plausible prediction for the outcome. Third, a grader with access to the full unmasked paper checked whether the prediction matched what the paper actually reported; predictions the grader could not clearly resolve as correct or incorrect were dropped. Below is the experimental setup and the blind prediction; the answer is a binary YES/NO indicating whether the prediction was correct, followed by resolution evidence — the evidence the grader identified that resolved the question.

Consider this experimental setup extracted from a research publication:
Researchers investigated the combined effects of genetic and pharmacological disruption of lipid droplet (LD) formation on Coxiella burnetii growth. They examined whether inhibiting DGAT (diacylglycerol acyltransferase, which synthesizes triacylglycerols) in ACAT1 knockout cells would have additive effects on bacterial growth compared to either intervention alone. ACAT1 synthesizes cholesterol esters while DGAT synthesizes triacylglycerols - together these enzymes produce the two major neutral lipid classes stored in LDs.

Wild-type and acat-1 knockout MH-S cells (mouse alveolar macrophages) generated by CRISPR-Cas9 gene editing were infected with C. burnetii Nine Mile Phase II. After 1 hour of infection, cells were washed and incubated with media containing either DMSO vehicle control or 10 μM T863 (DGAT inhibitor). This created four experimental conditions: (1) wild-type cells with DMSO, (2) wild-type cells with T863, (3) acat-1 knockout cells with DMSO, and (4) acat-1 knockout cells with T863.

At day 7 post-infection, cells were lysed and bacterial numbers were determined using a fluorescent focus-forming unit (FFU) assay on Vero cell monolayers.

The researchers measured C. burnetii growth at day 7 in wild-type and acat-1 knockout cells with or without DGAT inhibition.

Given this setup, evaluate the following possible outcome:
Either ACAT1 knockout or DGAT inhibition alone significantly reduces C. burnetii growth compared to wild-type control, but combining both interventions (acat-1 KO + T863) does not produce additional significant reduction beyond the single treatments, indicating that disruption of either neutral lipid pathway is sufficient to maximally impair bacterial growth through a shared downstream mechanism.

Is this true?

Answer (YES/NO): NO